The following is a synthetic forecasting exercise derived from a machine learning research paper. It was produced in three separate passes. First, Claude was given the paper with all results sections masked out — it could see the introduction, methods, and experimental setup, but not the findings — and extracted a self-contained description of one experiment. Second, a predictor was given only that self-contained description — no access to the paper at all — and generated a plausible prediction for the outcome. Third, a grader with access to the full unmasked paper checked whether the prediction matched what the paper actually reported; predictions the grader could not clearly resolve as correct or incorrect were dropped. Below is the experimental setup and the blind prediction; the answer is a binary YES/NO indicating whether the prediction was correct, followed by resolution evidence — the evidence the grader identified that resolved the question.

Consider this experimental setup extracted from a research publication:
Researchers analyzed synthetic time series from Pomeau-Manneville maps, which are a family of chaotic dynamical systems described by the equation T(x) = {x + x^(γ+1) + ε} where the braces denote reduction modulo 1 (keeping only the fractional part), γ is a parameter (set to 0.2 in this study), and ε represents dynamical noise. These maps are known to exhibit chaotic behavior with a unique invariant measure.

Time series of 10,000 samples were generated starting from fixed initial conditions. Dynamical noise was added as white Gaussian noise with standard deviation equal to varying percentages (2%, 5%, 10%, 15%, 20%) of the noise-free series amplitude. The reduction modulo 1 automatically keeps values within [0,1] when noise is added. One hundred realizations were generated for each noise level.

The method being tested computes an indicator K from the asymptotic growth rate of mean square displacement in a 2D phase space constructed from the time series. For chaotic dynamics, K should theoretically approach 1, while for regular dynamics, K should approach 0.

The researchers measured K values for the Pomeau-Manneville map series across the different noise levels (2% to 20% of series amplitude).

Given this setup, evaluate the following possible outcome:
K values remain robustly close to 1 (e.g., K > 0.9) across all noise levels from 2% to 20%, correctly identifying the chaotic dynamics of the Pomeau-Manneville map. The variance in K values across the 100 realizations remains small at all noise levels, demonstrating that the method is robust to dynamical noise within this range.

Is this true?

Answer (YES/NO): YES